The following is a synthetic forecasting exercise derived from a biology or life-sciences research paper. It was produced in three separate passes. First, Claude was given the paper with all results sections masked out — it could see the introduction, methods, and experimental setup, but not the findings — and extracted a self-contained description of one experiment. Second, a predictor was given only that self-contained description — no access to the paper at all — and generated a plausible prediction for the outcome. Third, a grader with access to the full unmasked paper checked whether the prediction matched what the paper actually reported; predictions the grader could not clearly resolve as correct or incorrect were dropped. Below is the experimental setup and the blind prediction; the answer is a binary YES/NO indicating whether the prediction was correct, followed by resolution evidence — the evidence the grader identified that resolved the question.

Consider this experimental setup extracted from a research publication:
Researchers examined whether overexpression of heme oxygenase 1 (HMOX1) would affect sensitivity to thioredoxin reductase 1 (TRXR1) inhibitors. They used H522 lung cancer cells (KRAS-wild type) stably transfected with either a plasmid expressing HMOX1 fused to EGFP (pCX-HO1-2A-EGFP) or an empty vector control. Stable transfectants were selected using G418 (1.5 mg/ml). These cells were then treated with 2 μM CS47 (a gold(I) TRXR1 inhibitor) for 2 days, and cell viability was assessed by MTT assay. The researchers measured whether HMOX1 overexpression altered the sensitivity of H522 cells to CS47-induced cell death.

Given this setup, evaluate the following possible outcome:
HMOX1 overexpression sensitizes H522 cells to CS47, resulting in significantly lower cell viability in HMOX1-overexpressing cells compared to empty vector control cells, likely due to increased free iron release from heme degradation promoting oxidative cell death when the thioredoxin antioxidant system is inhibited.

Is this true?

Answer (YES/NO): YES